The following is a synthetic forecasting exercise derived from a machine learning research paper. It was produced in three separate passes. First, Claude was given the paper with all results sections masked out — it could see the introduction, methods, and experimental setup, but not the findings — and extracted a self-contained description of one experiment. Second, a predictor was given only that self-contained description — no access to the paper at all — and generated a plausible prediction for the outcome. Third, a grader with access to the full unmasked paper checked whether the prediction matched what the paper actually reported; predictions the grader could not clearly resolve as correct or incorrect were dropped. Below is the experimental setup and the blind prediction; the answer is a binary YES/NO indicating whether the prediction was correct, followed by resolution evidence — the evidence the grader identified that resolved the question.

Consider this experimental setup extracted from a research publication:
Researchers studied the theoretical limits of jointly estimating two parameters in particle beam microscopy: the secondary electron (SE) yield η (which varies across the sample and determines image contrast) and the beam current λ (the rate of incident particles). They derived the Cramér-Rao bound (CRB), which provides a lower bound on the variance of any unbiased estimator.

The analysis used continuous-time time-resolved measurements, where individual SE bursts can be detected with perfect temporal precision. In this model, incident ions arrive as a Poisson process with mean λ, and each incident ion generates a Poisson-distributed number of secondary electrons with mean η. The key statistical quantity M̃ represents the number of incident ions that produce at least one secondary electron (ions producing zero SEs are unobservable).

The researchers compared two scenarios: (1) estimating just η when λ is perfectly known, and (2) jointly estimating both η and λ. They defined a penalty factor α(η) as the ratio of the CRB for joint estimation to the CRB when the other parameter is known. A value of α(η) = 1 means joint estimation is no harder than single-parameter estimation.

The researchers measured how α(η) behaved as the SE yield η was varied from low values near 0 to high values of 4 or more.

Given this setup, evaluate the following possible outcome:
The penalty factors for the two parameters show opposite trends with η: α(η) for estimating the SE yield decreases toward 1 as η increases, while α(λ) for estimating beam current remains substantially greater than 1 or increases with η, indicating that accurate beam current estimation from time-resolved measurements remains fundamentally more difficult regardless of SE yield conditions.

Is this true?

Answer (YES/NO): NO